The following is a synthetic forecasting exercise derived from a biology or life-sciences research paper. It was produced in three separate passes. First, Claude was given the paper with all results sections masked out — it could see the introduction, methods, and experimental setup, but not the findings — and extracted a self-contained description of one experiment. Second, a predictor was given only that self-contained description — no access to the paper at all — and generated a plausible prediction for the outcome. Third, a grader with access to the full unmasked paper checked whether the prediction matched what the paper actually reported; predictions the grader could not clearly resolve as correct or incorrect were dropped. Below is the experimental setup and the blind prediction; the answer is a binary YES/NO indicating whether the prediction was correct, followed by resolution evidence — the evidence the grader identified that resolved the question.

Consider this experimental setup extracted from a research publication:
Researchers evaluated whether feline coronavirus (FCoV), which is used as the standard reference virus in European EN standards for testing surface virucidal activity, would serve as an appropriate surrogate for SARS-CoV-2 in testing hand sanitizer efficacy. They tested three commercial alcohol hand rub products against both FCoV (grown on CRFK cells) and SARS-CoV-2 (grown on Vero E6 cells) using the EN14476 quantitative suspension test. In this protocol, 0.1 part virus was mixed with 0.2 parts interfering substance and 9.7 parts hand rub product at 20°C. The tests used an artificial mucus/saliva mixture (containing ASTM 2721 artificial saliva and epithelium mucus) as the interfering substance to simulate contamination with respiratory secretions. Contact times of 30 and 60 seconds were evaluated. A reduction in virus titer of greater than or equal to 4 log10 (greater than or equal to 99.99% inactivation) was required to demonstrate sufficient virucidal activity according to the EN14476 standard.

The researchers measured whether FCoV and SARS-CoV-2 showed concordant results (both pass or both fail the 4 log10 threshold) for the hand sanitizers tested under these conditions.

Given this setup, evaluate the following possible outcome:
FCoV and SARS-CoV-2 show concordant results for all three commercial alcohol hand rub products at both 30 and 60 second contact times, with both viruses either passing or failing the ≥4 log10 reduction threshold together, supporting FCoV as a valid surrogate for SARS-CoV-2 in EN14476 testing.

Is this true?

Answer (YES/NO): NO